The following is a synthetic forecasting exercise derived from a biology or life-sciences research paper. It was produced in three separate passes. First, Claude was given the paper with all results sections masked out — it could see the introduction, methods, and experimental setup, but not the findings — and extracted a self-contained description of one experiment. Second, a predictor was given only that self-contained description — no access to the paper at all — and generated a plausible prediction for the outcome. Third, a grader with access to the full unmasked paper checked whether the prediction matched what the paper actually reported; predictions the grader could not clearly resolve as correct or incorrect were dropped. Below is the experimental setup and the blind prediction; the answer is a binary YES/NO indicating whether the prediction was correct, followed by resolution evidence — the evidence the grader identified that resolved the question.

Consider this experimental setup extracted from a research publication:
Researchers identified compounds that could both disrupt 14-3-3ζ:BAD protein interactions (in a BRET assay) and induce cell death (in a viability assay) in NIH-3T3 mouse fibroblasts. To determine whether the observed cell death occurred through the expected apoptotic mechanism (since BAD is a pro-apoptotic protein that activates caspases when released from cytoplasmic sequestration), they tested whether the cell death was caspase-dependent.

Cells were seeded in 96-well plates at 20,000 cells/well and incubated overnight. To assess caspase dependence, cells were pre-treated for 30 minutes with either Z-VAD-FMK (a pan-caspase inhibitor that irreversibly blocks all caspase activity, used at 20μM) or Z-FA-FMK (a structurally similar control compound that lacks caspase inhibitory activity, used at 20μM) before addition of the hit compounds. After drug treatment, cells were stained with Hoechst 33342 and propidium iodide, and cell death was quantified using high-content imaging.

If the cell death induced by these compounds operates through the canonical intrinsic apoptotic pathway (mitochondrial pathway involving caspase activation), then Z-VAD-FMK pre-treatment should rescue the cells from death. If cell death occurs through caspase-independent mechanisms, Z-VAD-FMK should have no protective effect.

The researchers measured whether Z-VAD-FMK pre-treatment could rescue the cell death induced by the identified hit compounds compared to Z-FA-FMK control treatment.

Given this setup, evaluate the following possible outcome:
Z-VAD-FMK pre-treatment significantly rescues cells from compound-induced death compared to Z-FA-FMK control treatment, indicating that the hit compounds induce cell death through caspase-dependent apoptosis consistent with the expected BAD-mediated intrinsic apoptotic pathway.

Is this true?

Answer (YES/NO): YES